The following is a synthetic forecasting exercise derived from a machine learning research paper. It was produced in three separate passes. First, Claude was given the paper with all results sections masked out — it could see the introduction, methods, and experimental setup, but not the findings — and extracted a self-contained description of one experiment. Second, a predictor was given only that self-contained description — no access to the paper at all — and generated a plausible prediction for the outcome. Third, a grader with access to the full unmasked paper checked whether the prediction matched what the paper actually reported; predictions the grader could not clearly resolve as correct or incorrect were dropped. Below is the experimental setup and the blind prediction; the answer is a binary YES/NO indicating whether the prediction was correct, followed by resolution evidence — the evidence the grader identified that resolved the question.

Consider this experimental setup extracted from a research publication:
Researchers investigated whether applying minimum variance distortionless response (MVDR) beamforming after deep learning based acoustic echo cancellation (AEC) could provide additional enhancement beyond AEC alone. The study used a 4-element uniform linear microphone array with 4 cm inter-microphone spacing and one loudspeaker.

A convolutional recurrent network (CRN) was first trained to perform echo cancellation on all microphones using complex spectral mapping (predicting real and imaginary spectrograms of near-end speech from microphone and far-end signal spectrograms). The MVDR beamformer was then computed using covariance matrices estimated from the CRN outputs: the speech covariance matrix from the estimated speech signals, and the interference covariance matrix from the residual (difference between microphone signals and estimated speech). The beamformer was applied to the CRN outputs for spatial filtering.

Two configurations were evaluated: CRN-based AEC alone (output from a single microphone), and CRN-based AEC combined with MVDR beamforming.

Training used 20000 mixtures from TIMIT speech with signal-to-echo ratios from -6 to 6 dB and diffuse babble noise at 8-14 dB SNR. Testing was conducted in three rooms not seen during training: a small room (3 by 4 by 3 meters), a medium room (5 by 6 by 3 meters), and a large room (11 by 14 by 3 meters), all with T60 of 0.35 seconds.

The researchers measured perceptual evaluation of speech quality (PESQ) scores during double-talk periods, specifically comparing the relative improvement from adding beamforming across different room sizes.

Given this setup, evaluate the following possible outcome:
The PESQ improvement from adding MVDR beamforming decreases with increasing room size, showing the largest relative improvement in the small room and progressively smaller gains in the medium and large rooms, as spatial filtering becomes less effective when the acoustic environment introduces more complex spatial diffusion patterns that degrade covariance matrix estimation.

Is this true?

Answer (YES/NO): NO